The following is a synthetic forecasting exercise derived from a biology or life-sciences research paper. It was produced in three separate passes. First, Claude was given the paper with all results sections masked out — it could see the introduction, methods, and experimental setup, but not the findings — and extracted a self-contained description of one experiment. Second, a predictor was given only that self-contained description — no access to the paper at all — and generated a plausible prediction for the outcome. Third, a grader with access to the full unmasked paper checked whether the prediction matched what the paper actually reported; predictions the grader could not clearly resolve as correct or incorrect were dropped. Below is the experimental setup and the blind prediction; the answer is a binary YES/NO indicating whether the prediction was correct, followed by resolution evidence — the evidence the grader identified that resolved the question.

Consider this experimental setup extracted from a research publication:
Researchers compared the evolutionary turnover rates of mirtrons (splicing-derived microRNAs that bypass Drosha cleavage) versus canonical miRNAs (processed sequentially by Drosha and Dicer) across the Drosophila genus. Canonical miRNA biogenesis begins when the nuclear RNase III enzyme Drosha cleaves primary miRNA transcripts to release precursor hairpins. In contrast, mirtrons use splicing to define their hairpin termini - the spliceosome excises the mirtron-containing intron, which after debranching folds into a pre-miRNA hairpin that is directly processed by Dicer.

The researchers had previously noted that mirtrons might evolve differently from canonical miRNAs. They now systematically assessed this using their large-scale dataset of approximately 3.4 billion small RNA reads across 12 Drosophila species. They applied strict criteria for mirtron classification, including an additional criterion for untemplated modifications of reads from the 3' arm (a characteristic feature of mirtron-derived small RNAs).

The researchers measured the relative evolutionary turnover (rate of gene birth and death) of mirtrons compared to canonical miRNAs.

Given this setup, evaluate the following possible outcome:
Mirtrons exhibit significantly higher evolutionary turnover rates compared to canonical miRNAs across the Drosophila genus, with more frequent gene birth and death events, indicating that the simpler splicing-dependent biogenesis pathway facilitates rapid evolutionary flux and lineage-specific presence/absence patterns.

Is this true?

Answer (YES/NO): YES